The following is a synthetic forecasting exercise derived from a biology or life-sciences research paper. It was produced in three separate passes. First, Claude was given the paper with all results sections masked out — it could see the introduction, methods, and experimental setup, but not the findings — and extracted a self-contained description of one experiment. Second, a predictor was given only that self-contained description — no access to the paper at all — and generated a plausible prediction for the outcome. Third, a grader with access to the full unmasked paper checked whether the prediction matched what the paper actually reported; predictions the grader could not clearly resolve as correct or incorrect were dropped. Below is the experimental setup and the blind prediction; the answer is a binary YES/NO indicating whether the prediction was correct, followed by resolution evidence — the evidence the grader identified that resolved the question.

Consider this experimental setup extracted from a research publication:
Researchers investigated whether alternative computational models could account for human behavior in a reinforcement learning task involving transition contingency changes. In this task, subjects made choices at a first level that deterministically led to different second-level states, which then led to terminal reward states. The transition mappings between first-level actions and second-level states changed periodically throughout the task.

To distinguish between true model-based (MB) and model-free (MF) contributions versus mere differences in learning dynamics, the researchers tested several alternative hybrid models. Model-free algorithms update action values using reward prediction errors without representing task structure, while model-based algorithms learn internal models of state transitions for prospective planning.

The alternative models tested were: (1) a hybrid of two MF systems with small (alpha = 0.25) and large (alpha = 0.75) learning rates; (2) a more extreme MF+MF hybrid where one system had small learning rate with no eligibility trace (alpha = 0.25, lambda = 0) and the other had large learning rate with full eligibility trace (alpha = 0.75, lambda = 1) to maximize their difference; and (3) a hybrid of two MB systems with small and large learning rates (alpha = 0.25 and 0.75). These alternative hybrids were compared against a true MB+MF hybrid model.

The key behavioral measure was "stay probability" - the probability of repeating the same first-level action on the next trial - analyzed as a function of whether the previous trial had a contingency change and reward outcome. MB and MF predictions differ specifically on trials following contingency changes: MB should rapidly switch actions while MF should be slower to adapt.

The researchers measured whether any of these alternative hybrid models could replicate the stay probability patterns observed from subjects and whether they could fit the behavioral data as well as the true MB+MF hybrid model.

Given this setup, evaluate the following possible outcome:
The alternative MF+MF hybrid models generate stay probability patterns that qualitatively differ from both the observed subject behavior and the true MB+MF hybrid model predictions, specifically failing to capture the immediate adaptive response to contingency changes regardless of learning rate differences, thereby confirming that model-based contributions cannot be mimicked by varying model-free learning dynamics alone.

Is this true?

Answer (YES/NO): YES